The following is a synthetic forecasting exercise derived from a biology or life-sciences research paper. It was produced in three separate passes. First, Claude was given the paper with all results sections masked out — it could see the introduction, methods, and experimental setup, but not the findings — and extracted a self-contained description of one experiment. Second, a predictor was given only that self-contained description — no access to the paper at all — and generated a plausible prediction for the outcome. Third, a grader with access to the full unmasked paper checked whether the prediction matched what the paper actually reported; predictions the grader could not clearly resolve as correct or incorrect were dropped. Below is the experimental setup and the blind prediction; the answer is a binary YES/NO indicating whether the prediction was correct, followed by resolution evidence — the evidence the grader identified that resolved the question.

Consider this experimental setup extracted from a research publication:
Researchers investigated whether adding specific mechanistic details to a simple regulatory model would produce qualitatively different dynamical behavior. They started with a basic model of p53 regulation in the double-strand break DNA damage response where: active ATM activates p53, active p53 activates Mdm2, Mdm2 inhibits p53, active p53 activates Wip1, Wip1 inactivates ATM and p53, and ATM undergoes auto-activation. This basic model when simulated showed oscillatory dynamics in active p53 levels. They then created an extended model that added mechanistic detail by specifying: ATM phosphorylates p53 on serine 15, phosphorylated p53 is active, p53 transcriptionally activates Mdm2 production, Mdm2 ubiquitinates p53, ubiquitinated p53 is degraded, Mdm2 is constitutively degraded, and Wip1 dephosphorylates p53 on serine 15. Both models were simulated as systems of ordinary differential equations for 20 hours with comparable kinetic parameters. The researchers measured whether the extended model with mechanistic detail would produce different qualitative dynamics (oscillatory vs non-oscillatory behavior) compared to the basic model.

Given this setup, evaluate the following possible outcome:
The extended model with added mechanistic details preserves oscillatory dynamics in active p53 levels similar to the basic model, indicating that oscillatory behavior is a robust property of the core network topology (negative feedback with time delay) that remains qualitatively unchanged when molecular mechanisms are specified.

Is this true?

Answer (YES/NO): YES